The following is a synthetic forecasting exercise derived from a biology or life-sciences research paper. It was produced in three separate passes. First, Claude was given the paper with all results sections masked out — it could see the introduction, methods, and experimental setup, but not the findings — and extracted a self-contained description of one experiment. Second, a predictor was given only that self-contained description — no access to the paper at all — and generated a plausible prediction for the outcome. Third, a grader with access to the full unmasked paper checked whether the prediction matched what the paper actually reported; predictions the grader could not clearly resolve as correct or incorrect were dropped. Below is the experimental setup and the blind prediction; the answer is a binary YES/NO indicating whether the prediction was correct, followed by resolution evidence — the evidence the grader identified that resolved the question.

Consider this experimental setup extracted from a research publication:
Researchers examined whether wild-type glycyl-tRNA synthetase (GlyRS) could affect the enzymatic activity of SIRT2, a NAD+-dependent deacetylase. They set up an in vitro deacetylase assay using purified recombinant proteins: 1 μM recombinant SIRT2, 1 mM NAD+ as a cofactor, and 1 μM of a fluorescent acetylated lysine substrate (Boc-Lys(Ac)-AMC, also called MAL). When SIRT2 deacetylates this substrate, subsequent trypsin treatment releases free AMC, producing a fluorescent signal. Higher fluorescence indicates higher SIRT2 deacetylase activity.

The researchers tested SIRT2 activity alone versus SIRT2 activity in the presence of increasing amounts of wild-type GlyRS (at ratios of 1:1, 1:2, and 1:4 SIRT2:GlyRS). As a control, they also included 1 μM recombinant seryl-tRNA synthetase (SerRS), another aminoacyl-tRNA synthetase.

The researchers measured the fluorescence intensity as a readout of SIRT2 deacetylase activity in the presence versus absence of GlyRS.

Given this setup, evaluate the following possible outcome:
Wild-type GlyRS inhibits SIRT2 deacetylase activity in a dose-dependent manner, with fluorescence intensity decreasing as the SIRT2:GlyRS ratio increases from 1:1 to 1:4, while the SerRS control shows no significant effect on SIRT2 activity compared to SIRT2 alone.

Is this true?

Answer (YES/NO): NO